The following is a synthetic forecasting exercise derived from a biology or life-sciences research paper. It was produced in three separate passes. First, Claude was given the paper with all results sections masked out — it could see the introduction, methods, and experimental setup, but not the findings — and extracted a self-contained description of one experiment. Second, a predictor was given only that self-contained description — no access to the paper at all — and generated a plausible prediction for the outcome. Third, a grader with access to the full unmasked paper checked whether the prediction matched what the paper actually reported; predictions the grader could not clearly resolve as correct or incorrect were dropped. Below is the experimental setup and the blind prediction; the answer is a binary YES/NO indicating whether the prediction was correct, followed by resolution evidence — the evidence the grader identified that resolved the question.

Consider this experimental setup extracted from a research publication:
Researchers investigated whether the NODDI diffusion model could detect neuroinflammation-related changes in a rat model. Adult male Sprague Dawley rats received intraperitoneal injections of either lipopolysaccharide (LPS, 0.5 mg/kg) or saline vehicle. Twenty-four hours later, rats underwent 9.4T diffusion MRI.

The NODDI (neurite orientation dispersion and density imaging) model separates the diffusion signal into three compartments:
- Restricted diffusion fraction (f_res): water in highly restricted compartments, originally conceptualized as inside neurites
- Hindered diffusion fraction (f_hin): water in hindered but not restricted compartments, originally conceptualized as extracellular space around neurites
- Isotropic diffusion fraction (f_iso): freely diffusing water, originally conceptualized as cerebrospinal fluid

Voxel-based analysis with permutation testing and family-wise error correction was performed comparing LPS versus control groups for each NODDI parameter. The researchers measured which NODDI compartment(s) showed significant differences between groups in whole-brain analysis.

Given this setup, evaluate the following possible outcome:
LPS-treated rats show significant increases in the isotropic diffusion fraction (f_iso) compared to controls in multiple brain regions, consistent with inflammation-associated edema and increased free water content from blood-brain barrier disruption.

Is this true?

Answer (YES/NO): NO